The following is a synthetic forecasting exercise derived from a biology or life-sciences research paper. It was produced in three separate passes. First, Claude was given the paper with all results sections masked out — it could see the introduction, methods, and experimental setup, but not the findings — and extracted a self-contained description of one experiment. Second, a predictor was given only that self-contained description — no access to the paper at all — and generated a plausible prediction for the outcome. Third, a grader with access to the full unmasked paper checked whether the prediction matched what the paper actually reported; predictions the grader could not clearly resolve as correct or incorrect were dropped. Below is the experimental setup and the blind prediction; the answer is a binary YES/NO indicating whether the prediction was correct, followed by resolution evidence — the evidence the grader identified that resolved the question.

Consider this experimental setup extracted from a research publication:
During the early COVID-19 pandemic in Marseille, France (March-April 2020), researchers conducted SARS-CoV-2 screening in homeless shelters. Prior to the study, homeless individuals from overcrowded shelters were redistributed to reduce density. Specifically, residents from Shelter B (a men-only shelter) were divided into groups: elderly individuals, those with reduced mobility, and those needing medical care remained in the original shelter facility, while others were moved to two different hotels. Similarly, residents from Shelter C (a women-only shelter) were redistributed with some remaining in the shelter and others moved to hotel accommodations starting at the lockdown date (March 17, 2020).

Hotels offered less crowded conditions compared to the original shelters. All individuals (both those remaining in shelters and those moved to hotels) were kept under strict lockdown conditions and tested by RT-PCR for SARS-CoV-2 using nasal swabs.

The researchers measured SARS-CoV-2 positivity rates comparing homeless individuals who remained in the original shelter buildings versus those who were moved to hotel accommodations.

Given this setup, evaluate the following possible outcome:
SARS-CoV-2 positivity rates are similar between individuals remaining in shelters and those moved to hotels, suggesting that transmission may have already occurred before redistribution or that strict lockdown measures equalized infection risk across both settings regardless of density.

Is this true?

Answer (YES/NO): NO